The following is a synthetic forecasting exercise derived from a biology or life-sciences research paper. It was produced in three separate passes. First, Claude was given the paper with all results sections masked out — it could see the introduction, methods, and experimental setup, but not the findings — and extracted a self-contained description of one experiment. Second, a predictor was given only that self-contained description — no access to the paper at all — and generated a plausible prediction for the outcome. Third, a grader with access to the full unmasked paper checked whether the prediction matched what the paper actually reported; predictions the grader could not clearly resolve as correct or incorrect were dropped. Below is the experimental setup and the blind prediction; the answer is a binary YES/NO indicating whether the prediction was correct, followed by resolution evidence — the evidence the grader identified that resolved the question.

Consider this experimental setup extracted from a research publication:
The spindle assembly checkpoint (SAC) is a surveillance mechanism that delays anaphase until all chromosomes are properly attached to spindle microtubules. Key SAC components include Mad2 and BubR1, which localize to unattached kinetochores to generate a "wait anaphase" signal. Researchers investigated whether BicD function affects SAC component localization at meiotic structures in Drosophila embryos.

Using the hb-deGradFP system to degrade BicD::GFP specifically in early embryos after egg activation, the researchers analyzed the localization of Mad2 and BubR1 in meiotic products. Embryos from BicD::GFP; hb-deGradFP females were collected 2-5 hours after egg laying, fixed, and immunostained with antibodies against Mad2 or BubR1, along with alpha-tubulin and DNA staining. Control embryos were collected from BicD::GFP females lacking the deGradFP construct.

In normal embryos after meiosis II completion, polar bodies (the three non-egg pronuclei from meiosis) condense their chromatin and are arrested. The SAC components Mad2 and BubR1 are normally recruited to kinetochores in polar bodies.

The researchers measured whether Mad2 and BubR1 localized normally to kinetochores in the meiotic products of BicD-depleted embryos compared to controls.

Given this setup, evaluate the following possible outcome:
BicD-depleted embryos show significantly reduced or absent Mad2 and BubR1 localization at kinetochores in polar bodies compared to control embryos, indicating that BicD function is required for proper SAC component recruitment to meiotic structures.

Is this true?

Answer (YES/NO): YES